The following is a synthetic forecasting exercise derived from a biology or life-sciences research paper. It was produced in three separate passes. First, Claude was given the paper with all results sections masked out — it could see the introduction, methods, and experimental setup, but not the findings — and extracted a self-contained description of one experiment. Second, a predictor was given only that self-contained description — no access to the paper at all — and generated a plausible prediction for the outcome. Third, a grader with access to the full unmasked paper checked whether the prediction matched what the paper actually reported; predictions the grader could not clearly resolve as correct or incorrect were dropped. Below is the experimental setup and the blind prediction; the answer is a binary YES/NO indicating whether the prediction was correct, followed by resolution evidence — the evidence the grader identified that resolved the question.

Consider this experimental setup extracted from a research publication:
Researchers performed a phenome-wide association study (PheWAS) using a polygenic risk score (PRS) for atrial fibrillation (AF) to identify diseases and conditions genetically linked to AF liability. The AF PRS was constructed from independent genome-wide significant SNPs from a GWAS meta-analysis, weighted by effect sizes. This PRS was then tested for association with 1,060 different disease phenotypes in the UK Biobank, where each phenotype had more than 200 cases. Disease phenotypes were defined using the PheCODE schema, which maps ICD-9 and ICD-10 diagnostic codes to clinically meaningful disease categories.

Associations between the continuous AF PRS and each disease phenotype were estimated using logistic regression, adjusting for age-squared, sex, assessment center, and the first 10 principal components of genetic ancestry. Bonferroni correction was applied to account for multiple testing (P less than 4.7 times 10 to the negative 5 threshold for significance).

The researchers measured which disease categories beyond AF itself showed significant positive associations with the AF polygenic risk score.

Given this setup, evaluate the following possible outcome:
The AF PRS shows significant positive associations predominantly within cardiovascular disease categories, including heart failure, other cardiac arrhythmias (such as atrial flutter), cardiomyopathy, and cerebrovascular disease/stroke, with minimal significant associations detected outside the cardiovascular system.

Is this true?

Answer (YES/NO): NO